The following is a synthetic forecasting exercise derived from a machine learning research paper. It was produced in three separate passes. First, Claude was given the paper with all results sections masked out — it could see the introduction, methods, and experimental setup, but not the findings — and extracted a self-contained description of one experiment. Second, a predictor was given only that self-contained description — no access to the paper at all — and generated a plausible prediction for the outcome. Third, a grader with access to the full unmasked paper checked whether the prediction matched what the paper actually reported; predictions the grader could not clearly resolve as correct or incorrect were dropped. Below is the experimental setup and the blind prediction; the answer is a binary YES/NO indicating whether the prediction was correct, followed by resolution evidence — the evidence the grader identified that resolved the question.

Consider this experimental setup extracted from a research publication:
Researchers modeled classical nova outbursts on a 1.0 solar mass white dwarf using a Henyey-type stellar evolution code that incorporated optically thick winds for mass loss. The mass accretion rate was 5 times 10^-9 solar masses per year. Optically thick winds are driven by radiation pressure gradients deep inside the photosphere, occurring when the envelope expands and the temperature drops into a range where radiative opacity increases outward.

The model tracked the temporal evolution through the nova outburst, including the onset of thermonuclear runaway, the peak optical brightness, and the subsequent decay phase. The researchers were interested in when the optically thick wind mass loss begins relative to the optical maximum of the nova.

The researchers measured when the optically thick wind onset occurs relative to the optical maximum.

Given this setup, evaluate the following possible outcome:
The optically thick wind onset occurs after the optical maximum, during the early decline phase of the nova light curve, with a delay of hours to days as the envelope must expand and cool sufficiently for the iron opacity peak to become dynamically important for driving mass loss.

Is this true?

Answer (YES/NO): NO